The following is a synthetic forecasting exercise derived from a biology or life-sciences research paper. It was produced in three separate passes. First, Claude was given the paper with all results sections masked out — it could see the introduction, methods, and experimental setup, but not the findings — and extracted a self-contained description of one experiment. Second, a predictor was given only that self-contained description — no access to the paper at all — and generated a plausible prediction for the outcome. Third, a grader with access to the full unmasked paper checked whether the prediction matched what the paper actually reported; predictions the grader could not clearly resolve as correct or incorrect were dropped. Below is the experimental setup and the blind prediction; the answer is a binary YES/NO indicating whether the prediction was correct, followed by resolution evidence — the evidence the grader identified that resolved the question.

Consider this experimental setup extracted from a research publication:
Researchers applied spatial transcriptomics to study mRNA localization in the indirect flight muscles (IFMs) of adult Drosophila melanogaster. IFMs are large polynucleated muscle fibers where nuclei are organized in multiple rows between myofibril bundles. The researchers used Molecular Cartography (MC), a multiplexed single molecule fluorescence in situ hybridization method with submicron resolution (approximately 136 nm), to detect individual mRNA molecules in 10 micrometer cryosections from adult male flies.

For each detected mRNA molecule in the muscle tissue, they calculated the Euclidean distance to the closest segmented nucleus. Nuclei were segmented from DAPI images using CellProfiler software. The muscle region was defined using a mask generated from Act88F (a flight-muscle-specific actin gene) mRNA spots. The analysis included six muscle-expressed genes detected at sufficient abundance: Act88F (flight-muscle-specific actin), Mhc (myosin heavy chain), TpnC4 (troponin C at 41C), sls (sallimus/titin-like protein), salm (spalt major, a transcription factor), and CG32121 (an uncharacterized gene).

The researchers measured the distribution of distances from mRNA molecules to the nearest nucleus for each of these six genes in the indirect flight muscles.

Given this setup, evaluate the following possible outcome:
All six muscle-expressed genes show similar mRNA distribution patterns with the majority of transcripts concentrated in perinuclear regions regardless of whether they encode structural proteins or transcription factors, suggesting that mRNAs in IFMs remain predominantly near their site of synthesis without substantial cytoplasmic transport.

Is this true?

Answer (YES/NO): NO